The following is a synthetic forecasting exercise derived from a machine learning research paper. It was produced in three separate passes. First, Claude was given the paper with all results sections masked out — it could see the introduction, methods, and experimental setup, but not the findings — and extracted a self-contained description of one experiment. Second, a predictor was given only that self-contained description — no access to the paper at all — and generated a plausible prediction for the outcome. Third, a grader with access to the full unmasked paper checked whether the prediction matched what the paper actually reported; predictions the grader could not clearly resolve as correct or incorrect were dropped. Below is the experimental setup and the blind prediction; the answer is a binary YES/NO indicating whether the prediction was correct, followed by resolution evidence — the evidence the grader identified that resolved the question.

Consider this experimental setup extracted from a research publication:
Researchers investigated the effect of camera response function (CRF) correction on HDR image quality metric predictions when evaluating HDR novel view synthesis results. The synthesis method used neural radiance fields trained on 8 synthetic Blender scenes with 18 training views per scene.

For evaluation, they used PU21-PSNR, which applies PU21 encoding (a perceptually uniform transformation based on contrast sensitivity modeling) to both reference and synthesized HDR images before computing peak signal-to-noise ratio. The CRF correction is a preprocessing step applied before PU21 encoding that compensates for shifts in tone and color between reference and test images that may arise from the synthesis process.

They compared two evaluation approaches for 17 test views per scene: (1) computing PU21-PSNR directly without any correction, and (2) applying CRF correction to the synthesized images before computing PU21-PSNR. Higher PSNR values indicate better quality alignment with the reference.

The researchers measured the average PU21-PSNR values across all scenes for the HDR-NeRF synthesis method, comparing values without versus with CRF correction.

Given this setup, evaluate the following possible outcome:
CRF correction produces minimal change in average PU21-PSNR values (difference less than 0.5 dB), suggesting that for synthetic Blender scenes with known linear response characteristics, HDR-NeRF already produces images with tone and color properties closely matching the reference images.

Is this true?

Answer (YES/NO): NO